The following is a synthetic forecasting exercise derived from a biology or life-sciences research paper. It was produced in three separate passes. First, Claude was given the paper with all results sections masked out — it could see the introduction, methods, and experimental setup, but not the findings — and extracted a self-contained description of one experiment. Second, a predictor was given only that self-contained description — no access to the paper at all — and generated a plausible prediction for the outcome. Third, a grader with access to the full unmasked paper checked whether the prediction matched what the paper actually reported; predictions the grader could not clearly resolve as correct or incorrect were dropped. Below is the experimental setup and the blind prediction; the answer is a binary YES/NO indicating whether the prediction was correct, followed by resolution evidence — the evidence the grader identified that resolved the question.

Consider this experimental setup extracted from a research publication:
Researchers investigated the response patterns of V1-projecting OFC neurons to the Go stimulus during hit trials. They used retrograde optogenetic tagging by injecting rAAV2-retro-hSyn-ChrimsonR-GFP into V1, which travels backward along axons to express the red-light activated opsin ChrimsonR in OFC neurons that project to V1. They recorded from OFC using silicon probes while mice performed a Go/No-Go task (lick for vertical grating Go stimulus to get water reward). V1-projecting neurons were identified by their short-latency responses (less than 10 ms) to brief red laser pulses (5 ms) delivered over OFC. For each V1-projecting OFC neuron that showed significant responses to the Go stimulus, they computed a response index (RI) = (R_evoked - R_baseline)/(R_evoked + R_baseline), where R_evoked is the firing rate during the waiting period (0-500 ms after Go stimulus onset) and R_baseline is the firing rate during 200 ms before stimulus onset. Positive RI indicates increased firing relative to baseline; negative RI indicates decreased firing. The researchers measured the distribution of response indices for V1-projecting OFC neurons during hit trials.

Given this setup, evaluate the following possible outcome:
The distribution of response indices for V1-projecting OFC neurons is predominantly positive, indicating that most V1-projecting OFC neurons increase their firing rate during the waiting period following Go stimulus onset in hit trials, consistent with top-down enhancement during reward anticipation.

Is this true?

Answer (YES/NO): NO